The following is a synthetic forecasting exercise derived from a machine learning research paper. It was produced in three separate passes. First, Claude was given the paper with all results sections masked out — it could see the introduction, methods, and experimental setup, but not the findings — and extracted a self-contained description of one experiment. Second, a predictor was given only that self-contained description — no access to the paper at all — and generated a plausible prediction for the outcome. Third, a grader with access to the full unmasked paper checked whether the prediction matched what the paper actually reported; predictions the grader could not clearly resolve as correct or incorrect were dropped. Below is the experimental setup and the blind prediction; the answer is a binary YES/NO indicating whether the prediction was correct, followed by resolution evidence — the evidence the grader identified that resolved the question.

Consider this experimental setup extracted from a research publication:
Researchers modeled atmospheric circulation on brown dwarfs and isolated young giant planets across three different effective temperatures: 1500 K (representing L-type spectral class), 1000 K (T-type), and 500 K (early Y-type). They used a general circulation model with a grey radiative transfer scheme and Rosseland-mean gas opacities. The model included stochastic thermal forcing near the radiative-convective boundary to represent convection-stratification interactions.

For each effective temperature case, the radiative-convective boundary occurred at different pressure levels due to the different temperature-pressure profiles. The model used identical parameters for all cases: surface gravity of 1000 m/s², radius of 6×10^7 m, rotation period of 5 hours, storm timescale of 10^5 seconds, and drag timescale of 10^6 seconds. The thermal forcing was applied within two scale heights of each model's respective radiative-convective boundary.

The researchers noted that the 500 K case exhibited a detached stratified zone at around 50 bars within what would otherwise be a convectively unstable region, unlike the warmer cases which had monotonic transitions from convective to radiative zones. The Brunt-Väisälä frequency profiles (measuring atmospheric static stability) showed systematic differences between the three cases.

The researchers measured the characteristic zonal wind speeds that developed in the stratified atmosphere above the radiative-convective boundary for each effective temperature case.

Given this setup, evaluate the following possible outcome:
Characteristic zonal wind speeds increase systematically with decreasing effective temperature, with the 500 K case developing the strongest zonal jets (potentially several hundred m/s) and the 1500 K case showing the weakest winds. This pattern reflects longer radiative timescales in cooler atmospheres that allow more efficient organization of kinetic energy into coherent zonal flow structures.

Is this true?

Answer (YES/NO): YES